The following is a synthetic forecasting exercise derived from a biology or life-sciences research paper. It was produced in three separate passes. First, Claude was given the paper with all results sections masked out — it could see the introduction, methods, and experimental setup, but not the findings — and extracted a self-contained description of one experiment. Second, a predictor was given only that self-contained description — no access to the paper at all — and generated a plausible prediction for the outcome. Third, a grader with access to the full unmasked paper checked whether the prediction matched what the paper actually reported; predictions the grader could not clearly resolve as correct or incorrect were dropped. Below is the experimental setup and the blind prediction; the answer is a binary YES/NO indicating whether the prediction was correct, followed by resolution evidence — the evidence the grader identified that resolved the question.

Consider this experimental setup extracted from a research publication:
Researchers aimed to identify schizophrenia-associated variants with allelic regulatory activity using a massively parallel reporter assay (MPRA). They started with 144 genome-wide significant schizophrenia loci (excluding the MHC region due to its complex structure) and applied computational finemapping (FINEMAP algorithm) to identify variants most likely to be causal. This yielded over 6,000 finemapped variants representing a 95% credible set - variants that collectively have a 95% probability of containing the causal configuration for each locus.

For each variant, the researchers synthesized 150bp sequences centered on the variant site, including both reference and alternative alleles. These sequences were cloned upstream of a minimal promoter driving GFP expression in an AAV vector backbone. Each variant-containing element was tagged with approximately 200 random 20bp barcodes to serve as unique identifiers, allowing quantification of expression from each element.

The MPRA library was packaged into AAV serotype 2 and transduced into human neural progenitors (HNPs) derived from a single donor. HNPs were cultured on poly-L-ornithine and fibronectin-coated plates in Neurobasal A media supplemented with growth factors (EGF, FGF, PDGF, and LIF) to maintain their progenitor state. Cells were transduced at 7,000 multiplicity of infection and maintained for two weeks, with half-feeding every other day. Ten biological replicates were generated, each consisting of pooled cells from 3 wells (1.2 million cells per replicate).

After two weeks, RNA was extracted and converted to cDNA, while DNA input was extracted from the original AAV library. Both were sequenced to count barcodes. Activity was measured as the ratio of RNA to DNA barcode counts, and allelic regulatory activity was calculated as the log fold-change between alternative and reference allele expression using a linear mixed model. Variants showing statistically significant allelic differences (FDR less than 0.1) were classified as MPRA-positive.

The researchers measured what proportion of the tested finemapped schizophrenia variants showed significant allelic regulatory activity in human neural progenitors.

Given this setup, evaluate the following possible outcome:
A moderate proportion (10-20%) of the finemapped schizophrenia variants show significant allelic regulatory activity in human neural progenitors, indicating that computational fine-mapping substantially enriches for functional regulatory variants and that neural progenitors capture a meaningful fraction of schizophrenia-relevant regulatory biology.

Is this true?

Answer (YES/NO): NO